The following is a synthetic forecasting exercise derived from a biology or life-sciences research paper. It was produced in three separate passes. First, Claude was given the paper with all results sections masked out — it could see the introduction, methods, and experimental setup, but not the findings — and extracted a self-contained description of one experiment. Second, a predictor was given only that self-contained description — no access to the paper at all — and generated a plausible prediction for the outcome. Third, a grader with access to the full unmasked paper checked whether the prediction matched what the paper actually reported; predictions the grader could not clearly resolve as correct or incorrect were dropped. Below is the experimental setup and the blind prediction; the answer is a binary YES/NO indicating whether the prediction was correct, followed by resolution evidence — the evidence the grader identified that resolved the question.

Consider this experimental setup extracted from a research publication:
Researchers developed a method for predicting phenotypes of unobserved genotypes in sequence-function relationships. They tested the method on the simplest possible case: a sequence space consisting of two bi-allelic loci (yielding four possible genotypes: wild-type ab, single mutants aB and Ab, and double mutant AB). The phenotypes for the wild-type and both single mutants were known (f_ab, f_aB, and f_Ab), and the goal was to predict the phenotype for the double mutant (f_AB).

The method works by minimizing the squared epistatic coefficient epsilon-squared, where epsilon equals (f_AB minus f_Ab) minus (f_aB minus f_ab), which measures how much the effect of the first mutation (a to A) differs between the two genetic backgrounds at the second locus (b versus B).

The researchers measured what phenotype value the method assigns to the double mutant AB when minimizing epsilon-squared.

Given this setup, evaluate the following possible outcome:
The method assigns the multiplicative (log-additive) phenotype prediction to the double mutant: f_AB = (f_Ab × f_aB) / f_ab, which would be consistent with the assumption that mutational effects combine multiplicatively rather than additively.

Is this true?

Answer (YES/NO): NO